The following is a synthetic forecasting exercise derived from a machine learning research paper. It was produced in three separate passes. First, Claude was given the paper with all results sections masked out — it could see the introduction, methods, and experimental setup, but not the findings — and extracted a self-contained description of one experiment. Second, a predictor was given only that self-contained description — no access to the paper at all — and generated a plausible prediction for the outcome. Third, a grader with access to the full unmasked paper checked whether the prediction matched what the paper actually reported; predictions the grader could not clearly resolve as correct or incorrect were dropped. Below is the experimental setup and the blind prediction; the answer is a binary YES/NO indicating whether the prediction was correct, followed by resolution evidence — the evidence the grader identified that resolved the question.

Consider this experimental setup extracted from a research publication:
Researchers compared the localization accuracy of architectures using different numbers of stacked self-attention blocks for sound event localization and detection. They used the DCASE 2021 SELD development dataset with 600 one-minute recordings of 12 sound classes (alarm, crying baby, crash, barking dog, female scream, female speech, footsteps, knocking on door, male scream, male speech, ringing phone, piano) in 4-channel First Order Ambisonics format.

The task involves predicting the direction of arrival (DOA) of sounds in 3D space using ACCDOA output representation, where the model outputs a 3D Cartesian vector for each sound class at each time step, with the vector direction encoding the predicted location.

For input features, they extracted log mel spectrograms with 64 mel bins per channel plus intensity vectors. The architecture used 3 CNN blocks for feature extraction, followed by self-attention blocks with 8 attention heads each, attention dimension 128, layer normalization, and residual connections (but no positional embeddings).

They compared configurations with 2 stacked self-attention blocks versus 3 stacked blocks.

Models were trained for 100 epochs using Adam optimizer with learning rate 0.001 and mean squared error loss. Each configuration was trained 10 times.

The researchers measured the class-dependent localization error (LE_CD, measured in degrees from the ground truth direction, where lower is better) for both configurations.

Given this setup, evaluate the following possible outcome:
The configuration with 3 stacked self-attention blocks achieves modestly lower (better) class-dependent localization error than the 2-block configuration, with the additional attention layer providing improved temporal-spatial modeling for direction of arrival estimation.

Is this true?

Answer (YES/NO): NO